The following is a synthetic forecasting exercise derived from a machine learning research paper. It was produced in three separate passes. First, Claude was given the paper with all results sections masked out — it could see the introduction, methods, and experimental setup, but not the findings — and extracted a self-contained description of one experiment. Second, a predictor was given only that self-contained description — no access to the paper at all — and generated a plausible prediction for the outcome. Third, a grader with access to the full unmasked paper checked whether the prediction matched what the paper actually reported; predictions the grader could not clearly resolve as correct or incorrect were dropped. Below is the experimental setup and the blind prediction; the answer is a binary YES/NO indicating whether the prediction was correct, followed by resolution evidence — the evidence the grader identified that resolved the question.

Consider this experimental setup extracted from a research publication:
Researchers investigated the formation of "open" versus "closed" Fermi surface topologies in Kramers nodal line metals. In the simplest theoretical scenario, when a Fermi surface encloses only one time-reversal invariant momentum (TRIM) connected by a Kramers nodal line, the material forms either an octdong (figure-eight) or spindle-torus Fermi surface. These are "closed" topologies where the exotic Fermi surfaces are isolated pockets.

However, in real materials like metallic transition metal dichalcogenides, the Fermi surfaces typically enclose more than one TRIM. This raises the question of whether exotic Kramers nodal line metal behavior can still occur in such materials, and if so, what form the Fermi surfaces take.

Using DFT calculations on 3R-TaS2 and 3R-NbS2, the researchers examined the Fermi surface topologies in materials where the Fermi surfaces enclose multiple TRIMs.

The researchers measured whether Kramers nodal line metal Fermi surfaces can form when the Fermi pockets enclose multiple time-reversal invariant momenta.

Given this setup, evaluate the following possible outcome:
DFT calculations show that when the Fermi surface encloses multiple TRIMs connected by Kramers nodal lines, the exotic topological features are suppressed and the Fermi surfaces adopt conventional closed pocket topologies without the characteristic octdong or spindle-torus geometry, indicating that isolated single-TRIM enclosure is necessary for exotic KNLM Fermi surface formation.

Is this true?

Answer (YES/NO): NO